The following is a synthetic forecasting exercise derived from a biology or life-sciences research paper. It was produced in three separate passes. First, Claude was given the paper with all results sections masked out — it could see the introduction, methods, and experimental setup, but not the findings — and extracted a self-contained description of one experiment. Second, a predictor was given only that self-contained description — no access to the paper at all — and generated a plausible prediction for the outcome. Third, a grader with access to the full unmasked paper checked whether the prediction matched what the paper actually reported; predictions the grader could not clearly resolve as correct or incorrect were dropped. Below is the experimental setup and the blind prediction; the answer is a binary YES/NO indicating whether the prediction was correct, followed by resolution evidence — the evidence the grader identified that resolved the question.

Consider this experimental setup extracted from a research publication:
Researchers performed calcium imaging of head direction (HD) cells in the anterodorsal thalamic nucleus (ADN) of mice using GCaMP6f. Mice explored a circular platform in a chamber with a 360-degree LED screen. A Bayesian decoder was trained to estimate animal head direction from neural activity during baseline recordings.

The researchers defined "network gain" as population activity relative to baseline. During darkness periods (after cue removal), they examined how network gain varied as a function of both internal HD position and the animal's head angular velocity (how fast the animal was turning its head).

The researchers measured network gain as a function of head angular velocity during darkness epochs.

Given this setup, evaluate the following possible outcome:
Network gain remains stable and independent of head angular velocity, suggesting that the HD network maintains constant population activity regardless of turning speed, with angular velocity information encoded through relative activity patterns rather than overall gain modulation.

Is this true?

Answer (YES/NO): NO